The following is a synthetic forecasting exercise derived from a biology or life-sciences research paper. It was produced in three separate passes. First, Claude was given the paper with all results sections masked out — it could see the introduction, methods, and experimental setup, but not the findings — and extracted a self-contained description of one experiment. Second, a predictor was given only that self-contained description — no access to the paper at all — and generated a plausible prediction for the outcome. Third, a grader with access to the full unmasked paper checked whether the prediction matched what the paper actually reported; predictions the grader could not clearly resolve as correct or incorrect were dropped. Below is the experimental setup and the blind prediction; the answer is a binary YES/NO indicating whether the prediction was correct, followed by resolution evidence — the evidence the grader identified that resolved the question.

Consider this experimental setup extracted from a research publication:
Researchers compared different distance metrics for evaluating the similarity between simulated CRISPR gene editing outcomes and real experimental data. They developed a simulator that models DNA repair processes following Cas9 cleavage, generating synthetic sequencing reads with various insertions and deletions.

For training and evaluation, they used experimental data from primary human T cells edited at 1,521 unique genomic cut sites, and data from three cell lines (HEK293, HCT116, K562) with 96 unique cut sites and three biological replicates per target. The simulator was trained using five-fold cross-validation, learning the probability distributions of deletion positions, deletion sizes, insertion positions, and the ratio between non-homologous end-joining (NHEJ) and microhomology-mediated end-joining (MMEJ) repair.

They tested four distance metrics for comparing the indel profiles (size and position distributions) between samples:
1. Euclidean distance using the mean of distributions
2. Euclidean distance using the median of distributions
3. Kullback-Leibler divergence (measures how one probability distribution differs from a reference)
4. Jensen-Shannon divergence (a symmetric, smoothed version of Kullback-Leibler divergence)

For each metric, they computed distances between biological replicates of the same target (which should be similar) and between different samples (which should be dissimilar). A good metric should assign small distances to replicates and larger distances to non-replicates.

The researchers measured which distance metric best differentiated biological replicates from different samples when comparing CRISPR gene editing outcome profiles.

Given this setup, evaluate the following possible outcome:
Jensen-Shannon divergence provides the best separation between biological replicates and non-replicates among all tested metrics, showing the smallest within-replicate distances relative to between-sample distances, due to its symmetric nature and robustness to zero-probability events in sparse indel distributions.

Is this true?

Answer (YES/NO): YES